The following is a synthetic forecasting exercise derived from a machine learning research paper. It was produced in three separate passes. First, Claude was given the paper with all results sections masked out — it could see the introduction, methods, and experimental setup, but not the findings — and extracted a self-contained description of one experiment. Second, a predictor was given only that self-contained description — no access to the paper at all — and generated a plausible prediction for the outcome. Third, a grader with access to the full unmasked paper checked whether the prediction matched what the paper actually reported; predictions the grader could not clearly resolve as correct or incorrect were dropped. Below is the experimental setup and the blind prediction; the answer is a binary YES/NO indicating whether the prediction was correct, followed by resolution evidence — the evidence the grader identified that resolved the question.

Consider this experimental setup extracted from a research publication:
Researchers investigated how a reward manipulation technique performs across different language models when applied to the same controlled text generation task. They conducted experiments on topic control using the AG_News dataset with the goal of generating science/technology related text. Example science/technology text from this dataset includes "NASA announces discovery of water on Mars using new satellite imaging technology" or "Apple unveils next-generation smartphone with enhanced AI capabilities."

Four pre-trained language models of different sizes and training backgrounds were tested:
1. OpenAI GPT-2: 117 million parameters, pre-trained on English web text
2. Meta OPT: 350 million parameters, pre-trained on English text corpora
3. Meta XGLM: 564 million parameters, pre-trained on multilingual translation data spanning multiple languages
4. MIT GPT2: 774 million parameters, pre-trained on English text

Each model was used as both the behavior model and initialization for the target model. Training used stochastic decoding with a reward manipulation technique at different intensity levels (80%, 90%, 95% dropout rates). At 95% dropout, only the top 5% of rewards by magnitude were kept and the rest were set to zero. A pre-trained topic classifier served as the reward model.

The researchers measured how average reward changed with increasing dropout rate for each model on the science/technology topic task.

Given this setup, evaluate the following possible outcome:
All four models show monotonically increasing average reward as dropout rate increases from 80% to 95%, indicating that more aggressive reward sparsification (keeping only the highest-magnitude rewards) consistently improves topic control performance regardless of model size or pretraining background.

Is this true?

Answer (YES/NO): NO